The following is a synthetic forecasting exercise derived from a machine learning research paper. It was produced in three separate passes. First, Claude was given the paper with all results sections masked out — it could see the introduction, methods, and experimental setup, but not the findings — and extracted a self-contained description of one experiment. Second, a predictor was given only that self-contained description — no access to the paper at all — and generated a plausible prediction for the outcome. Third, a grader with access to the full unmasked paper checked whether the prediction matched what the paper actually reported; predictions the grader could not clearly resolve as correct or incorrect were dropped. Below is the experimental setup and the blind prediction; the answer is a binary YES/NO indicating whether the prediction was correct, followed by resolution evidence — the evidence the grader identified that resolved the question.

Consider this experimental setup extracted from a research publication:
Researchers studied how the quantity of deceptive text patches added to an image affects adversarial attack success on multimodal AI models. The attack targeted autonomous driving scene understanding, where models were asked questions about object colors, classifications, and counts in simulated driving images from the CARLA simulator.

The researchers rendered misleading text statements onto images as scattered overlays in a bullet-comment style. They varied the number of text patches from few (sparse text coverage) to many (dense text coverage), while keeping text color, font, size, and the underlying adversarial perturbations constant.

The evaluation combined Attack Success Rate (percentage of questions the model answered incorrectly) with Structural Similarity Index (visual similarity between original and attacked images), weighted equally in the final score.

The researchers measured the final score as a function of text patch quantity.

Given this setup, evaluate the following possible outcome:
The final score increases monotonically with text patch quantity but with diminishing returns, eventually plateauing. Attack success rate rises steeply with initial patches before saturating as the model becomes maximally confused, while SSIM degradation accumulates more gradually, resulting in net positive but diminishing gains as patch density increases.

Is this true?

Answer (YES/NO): NO